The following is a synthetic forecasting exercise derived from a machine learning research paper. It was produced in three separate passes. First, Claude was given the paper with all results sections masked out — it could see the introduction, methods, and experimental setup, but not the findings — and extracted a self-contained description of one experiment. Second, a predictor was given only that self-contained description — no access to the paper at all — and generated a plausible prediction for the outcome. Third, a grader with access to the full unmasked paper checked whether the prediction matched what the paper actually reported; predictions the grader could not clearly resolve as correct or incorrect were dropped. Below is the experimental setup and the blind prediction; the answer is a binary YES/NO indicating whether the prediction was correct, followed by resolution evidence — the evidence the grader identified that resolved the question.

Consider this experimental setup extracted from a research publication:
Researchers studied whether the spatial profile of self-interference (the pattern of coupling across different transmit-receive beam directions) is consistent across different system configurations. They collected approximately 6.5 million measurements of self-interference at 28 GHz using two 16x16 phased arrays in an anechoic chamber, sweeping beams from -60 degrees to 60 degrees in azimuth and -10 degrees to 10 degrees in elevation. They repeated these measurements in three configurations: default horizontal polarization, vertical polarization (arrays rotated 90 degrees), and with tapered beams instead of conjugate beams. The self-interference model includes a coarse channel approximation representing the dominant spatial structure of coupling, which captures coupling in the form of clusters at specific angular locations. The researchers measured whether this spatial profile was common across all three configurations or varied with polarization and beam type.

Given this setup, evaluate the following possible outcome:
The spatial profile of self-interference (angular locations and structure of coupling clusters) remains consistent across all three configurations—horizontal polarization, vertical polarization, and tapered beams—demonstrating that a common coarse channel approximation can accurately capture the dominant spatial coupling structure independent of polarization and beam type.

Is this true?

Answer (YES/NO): YES